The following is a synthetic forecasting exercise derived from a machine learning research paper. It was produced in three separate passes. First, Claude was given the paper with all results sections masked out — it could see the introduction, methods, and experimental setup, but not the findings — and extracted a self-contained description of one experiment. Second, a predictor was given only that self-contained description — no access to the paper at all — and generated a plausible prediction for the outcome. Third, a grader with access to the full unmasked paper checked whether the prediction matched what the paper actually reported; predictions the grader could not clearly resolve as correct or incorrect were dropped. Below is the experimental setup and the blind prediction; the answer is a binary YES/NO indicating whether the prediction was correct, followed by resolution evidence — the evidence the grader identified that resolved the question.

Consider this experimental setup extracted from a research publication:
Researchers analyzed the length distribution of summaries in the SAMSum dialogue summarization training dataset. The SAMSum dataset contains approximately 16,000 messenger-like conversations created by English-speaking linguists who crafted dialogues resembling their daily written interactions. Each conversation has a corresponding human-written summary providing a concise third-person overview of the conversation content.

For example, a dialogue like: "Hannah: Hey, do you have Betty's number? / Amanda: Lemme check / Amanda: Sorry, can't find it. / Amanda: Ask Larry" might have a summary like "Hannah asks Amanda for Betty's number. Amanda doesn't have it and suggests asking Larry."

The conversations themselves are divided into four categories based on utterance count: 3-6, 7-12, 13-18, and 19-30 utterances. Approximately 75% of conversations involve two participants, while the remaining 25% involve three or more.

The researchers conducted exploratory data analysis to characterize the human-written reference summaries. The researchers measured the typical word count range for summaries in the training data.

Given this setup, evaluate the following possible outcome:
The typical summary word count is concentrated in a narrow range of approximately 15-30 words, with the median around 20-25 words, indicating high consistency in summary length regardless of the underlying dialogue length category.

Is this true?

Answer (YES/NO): NO